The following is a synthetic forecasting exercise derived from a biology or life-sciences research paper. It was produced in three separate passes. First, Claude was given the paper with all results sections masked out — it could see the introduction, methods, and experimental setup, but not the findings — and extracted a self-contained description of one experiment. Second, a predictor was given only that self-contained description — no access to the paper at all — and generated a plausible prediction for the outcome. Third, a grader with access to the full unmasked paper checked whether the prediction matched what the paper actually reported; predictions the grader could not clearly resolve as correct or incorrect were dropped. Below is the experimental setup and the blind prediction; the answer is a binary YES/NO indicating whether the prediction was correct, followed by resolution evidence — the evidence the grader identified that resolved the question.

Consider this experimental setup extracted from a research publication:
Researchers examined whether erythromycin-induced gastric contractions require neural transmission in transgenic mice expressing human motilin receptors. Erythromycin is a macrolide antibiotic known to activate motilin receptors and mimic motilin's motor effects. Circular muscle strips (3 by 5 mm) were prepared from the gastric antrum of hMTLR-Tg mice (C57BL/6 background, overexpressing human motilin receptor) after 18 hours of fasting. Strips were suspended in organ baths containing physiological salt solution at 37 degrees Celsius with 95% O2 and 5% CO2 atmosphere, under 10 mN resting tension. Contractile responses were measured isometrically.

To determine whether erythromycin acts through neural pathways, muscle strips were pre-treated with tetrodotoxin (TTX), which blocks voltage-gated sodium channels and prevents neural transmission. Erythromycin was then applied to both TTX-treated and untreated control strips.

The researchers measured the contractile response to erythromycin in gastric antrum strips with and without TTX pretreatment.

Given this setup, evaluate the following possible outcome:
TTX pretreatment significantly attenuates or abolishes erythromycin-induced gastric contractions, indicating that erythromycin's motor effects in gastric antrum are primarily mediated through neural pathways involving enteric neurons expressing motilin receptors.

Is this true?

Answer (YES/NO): NO